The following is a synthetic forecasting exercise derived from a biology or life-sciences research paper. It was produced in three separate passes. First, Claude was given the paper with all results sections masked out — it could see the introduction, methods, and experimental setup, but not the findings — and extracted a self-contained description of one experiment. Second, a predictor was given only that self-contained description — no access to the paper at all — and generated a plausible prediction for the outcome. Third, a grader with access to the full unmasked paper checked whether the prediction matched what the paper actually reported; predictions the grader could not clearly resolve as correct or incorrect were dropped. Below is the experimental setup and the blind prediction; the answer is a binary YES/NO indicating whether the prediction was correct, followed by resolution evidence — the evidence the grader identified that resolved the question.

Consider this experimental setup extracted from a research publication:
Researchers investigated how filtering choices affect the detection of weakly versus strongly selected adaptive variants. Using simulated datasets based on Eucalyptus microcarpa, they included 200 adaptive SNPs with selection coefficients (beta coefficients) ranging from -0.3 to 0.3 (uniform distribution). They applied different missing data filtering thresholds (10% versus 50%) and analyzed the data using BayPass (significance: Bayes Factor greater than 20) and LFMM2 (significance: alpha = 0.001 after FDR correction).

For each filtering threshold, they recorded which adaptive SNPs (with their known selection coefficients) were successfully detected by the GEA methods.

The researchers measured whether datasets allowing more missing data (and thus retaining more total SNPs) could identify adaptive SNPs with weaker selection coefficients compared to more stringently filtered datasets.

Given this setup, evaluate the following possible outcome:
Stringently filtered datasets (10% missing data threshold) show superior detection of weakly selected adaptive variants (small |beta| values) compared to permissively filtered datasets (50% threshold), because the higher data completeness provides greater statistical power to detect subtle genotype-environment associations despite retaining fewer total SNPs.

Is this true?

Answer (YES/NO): NO